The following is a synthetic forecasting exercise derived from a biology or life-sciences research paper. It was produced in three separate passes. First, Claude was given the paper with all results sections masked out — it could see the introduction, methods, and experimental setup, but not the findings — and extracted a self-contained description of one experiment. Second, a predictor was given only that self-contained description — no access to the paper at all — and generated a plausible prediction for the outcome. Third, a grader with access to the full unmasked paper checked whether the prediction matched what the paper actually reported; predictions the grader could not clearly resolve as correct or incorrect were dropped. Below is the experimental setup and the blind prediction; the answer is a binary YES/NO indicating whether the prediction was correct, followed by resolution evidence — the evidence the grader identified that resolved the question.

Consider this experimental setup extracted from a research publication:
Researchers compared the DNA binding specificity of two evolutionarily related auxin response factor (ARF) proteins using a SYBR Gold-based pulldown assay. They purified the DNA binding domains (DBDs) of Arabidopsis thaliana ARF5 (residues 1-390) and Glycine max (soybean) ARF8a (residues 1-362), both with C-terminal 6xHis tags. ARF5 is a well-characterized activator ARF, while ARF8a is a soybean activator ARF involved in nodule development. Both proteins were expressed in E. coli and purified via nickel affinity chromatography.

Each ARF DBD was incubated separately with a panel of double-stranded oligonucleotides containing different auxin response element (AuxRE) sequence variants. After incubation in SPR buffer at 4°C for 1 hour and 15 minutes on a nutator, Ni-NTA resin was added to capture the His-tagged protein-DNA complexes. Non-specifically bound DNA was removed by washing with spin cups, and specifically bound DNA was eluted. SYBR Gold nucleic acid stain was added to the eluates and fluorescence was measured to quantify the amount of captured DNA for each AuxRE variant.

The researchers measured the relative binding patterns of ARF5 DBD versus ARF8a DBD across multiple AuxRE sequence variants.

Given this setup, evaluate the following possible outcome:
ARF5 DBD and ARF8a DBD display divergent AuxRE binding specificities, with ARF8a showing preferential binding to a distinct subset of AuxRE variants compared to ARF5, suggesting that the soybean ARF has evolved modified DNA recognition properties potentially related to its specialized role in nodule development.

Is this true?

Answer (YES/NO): NO